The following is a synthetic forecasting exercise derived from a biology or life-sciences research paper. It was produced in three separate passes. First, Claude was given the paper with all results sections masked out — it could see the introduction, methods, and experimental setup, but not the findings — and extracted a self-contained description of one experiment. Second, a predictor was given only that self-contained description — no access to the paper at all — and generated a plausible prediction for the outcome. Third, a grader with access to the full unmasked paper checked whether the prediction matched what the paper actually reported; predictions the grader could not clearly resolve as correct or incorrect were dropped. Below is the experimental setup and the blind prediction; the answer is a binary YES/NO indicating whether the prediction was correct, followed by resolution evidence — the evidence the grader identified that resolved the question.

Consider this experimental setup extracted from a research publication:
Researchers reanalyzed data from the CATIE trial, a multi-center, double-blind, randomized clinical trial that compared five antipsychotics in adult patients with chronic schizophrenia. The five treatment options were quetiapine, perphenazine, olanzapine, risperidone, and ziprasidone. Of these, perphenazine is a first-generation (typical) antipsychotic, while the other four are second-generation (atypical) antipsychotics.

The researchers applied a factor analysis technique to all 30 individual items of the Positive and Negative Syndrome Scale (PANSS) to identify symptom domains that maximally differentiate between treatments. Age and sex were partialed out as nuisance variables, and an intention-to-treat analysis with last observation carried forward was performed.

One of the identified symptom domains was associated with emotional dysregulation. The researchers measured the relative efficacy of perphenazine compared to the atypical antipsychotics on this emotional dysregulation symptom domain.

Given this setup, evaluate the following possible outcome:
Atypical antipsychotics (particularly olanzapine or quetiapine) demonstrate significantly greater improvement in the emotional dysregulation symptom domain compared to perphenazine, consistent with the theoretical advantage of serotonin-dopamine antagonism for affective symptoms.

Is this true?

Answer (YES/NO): NO